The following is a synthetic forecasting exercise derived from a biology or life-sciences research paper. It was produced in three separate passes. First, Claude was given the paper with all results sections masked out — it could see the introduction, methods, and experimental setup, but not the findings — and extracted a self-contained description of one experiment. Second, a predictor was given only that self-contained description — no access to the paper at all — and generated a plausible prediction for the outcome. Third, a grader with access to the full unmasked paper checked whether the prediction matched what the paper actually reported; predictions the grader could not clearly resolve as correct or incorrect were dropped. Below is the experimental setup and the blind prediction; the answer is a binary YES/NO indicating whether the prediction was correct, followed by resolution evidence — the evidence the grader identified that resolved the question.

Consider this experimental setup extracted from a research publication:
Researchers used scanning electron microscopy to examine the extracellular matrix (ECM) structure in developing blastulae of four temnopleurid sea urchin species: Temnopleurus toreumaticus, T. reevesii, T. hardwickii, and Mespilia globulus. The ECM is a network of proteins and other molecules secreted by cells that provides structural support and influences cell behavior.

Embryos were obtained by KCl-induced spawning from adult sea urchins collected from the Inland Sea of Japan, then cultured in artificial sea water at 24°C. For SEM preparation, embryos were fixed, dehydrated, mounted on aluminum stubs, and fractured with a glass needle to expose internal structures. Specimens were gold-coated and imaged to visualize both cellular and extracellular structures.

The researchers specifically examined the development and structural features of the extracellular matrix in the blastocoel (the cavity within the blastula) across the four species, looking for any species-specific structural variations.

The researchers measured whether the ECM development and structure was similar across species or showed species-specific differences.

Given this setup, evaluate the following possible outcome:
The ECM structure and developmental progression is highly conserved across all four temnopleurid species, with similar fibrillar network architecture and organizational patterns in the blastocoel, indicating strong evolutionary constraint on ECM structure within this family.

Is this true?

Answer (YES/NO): NO